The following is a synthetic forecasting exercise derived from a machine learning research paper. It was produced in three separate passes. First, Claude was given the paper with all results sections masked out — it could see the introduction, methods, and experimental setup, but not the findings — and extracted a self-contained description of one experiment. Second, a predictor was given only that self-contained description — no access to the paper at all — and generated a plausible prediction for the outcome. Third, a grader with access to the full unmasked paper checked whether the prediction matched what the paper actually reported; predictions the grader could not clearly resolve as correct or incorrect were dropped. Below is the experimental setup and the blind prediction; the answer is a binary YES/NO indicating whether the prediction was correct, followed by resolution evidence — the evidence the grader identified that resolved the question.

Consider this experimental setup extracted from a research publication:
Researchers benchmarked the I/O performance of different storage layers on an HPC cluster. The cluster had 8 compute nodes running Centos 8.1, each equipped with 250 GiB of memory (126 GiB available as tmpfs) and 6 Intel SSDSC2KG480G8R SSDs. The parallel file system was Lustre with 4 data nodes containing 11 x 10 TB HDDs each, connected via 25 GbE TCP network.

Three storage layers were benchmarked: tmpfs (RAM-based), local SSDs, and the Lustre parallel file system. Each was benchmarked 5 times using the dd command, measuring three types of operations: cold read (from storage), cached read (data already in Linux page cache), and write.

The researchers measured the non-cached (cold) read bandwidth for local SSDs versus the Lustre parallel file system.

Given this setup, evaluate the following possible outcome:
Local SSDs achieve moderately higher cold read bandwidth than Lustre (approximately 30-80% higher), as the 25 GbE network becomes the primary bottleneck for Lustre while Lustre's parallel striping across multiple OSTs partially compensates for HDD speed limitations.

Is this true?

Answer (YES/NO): NO